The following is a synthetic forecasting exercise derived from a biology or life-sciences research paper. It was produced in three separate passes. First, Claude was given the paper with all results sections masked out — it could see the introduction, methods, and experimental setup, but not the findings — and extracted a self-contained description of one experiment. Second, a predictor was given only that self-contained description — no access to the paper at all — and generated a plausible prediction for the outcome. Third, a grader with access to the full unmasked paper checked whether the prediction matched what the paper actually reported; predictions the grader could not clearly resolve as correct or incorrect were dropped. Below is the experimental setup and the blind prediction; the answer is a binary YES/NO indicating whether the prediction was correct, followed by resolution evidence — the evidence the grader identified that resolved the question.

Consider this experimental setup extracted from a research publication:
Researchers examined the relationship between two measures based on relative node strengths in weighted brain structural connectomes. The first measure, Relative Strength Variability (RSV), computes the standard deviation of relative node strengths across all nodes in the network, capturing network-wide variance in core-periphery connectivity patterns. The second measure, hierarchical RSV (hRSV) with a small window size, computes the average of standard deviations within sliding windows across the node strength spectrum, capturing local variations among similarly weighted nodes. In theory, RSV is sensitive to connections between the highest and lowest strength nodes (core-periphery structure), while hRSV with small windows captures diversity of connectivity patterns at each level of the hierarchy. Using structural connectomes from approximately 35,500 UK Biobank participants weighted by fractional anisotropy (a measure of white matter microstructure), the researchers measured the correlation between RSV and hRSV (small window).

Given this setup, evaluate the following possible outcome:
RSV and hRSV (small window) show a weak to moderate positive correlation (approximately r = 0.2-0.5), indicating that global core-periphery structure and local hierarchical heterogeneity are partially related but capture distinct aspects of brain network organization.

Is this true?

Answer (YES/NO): NO